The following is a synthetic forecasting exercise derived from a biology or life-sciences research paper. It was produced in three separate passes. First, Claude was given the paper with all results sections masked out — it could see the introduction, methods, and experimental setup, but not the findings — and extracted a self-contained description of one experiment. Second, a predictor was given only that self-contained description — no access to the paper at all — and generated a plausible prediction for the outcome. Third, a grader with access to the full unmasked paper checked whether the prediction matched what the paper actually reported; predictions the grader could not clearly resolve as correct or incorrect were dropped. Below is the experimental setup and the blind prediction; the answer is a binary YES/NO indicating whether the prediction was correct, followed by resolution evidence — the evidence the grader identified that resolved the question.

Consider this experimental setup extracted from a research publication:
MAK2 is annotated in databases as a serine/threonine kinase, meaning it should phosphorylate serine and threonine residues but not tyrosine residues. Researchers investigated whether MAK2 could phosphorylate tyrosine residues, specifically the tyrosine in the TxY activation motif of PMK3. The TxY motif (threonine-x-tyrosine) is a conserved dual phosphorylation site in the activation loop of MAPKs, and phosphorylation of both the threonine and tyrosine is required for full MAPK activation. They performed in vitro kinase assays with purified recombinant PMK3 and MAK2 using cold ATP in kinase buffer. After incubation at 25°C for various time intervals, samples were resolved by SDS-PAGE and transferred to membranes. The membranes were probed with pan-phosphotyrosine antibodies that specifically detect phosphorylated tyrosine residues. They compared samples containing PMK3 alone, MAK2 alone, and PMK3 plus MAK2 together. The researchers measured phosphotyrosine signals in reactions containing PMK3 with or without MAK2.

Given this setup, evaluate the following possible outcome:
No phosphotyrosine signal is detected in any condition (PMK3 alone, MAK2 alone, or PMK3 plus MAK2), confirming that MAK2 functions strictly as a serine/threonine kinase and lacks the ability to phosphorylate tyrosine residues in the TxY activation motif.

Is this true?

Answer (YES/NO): NO